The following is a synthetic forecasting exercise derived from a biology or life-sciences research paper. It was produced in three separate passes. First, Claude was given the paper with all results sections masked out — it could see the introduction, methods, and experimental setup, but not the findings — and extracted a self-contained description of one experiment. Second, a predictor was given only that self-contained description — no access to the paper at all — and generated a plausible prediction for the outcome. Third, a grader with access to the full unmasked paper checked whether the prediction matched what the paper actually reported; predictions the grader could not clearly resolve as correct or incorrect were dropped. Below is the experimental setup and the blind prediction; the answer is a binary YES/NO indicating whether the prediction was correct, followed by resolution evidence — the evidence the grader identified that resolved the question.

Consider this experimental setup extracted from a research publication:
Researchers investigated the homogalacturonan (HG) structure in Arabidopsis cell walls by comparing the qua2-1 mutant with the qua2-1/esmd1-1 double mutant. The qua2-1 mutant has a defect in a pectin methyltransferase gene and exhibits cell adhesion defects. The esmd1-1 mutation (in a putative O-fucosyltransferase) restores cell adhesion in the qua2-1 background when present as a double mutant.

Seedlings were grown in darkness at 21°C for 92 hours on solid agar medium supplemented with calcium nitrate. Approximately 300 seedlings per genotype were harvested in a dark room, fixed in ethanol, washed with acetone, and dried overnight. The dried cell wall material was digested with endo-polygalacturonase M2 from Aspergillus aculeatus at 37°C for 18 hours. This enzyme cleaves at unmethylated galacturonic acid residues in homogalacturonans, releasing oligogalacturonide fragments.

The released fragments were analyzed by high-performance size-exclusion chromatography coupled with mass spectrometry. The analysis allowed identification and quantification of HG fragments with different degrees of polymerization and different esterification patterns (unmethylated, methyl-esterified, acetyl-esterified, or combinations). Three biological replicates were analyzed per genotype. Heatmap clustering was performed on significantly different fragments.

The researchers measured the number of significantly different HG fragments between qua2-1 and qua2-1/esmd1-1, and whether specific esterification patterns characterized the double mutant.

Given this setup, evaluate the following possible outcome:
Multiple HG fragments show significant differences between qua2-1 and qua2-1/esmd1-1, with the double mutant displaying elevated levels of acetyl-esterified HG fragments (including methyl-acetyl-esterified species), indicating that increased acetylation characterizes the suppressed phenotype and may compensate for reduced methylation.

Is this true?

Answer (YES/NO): NO